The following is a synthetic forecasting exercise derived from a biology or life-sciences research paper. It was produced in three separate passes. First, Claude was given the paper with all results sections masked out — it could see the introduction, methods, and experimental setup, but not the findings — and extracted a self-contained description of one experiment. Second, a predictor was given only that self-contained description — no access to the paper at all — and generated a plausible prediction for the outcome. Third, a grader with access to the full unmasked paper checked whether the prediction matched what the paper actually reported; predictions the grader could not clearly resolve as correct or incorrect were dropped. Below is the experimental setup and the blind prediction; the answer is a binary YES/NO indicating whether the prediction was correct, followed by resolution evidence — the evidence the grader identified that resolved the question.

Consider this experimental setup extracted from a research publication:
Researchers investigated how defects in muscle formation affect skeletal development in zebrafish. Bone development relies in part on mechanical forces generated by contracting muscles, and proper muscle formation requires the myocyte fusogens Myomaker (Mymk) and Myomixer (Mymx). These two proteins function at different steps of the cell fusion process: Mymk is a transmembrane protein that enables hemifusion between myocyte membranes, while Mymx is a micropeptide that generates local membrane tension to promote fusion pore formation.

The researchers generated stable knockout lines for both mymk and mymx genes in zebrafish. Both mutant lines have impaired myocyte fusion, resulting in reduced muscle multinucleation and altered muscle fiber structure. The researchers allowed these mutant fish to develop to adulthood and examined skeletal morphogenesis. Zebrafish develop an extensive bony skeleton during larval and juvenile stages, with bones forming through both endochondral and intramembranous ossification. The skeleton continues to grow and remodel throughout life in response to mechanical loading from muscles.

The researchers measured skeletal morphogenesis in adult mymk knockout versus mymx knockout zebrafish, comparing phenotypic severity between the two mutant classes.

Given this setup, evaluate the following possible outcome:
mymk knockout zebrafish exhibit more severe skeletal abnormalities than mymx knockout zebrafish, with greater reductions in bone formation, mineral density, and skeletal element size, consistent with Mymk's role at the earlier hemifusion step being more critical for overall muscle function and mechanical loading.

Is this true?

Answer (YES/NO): NO